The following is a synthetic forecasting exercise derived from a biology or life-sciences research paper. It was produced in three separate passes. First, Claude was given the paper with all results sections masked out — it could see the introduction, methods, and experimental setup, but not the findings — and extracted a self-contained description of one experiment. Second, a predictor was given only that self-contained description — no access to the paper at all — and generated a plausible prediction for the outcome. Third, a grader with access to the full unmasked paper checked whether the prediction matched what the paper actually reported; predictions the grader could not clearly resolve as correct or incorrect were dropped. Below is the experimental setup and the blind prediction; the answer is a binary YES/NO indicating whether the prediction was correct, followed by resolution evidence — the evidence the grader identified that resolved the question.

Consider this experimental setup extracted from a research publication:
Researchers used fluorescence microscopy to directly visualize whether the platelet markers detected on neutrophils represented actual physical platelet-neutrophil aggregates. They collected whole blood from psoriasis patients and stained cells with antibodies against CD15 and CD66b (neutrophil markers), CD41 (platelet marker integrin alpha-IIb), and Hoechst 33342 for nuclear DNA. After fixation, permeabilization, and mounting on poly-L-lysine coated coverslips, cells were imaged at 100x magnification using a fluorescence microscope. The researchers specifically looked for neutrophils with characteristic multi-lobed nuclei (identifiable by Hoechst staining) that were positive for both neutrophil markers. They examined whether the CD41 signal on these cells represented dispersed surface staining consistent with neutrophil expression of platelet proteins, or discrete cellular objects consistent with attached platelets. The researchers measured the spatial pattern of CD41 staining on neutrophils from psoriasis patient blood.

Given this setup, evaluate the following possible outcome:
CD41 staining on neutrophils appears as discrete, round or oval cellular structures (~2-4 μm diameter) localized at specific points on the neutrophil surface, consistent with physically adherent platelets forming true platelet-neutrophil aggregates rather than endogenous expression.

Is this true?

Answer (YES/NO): YES